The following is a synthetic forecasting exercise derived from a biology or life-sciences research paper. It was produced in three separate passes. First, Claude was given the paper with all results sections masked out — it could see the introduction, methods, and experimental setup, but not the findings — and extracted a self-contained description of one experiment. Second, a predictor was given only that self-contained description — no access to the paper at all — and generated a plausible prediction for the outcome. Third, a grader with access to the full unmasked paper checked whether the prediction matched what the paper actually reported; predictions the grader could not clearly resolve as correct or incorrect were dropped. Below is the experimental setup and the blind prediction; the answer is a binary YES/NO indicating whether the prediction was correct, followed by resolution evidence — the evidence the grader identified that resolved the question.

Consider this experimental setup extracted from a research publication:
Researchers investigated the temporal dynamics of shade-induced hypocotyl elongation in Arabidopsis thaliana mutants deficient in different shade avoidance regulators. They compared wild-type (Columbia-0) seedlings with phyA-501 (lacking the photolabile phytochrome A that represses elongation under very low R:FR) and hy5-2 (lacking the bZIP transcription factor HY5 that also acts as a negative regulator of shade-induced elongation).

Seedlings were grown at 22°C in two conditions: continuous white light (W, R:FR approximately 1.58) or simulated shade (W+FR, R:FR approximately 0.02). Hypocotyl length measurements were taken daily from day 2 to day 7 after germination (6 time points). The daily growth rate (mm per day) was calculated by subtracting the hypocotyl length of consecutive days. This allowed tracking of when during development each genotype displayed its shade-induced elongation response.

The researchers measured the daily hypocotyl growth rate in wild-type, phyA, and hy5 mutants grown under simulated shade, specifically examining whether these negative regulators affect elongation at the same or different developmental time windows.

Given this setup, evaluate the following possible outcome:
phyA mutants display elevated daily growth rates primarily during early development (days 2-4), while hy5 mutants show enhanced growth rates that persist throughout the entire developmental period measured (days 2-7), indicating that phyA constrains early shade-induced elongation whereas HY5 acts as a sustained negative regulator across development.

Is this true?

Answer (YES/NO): NO